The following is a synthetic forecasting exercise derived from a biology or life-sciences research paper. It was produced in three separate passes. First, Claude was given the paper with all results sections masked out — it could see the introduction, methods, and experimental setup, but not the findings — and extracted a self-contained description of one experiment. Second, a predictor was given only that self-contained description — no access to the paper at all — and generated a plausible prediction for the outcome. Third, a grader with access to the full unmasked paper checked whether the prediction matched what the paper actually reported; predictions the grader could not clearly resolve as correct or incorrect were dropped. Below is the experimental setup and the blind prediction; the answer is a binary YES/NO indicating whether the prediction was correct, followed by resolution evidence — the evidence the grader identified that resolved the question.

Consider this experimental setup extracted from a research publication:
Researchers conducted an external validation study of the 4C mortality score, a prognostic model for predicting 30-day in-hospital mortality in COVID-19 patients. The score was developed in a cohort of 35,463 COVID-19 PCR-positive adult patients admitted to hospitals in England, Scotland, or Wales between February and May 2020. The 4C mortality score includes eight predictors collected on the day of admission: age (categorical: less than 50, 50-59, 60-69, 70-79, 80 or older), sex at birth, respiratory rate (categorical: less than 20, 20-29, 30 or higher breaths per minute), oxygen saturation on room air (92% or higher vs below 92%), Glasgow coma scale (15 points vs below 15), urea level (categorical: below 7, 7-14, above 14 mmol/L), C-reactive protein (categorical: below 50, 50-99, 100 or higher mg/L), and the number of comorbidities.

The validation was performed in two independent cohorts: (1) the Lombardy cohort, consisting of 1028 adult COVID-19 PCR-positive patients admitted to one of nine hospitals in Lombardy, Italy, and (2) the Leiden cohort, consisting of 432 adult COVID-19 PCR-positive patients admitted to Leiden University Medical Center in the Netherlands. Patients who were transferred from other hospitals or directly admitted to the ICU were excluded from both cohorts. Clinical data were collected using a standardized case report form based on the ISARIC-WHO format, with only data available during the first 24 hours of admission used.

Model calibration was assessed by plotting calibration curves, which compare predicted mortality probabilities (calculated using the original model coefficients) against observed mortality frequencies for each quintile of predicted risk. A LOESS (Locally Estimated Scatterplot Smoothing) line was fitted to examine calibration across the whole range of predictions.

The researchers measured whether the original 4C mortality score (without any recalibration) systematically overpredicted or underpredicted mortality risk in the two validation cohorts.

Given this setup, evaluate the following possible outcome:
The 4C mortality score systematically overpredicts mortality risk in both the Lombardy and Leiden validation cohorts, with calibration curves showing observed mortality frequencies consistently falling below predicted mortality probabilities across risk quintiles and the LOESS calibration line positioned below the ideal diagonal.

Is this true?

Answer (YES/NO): NO